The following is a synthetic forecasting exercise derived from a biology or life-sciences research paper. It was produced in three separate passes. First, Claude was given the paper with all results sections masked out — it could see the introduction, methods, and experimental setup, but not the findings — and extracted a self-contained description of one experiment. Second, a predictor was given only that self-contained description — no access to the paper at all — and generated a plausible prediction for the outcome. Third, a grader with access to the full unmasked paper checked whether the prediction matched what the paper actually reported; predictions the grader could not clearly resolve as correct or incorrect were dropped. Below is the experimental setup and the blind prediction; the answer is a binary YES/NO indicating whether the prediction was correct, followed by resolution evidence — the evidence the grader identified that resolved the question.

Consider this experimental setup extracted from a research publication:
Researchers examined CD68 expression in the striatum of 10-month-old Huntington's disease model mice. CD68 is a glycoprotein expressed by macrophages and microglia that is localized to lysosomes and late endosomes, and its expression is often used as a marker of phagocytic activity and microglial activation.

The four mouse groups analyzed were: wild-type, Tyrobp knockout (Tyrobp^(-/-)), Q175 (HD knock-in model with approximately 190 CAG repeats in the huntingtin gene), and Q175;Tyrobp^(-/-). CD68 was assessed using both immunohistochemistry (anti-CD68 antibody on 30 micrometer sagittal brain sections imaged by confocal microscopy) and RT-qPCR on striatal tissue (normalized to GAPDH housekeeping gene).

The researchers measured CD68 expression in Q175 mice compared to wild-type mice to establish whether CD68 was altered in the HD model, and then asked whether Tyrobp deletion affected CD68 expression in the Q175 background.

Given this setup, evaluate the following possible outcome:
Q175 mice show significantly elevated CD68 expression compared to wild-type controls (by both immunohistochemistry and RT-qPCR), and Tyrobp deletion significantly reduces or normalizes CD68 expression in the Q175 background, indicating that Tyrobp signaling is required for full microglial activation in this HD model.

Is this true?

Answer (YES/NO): NO